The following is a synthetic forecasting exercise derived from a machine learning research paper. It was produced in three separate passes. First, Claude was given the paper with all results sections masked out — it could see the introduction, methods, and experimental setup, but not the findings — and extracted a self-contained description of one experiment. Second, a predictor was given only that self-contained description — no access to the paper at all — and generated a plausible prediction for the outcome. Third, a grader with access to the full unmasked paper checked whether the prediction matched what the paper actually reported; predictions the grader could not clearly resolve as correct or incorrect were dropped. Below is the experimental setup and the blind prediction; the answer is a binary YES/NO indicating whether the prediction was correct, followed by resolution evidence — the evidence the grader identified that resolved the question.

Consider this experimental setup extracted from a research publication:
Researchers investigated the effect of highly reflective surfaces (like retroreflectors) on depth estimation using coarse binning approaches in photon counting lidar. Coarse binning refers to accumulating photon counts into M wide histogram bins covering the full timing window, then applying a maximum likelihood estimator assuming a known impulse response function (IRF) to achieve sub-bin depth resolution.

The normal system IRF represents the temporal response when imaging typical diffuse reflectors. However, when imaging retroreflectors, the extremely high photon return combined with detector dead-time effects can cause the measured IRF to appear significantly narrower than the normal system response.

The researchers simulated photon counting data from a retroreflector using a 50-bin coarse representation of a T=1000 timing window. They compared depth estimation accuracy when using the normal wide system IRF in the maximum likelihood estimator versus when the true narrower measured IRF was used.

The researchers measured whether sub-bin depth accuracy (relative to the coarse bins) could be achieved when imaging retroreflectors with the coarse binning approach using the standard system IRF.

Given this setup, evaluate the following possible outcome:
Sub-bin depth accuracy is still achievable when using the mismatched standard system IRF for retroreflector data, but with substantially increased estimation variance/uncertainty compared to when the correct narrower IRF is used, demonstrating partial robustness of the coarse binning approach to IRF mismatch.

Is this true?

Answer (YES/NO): NO